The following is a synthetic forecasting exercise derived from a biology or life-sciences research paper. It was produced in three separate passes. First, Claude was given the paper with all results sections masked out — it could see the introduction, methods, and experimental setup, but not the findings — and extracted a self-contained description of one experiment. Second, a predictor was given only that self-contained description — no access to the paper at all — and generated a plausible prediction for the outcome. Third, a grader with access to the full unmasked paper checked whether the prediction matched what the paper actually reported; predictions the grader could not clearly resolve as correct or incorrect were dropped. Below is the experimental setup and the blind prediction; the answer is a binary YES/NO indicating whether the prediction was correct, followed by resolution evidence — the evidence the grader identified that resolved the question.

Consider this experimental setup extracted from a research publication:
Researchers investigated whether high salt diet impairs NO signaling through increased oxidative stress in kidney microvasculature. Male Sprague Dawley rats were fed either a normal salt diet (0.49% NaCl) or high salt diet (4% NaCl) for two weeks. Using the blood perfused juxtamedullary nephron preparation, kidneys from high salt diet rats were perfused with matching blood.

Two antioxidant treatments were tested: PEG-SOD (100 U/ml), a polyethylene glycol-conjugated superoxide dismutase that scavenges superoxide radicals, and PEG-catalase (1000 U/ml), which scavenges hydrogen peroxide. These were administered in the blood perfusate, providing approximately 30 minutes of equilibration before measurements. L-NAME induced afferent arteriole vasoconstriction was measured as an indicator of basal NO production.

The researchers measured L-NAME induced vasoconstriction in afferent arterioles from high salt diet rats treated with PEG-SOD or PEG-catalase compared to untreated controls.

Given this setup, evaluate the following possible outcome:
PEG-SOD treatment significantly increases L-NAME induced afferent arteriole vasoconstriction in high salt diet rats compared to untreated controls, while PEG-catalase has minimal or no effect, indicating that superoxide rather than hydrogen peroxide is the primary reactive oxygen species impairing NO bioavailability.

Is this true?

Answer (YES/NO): NO